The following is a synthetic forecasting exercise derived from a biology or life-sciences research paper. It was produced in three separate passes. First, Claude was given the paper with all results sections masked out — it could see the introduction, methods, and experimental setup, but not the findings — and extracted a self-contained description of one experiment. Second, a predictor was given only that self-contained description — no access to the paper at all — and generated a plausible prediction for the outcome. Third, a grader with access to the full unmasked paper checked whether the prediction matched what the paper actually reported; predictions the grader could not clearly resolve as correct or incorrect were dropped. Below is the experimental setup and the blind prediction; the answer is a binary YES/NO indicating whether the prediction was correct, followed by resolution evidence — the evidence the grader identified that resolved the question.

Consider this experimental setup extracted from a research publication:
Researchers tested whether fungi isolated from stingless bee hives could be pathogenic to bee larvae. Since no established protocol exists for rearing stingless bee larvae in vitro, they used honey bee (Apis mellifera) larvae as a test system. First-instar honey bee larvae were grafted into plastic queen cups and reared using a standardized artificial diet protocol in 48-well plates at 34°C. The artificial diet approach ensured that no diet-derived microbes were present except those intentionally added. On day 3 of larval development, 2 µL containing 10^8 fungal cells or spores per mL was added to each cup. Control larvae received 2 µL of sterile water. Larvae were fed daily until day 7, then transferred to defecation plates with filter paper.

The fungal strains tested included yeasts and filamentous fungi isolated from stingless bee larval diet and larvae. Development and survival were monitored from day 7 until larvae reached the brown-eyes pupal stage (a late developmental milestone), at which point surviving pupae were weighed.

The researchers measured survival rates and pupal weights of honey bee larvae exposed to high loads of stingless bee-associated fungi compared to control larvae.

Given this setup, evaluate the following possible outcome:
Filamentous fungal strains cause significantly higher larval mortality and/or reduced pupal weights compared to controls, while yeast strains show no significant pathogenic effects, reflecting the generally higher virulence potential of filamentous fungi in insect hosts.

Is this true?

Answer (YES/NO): NO